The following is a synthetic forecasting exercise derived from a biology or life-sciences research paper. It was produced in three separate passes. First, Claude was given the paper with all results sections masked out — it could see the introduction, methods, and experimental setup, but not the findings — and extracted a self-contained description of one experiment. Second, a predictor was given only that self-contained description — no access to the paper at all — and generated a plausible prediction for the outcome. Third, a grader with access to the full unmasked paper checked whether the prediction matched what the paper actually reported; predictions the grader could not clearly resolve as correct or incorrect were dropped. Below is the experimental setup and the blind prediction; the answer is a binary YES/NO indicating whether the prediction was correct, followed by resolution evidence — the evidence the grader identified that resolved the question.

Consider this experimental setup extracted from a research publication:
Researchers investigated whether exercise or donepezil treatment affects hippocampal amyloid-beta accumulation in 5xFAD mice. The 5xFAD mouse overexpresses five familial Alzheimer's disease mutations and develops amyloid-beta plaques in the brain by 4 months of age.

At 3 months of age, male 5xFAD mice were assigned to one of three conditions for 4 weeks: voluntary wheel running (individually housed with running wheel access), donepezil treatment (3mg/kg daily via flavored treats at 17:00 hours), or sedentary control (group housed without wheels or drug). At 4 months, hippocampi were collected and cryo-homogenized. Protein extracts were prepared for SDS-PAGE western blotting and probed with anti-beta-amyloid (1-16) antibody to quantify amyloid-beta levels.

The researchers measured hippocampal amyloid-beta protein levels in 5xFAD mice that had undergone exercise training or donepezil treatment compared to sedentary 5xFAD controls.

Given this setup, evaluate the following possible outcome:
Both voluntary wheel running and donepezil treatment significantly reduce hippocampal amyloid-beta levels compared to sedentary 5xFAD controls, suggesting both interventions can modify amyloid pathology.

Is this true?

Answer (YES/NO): NO